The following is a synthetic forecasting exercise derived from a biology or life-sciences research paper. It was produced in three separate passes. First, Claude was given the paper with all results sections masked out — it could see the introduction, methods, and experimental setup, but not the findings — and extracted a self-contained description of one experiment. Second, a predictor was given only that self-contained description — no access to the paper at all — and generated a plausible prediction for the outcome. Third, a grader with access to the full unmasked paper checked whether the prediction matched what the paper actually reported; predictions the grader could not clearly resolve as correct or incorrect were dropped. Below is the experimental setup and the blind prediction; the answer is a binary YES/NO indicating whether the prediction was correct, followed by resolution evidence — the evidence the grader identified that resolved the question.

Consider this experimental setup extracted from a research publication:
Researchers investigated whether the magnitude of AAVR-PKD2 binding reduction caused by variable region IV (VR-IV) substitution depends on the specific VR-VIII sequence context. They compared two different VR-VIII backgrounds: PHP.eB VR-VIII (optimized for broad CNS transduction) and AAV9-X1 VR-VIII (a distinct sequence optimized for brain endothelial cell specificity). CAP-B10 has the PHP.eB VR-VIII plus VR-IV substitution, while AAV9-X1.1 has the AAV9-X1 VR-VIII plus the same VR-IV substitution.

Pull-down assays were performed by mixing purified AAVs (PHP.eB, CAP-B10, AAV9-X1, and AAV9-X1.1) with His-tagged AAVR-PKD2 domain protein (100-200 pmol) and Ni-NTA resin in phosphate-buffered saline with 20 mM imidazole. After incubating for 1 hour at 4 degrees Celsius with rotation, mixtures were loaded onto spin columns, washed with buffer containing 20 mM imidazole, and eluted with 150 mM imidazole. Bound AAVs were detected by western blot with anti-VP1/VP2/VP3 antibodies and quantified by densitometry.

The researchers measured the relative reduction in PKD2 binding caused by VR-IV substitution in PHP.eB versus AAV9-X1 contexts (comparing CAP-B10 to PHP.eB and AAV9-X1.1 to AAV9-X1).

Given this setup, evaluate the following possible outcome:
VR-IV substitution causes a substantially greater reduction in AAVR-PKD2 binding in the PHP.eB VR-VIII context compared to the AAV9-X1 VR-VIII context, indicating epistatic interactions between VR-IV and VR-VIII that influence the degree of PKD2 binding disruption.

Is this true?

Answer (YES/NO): NO